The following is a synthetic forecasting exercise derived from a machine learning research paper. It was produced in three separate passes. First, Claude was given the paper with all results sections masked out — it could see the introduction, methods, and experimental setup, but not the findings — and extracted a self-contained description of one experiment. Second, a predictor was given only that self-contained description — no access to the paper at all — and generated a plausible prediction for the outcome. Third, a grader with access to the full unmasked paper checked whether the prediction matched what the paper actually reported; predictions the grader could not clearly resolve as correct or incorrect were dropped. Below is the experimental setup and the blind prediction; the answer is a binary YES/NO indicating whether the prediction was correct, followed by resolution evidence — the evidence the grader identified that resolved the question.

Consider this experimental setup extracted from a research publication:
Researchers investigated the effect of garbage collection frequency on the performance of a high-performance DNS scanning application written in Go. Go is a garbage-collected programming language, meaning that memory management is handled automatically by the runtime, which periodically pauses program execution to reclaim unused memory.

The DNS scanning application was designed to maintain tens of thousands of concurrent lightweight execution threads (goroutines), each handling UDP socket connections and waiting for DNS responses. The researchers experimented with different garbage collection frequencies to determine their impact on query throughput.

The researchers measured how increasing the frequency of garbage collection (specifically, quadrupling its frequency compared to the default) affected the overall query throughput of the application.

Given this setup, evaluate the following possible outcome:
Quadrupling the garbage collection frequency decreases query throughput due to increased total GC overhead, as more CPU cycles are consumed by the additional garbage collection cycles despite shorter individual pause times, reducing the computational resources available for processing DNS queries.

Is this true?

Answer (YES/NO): NO